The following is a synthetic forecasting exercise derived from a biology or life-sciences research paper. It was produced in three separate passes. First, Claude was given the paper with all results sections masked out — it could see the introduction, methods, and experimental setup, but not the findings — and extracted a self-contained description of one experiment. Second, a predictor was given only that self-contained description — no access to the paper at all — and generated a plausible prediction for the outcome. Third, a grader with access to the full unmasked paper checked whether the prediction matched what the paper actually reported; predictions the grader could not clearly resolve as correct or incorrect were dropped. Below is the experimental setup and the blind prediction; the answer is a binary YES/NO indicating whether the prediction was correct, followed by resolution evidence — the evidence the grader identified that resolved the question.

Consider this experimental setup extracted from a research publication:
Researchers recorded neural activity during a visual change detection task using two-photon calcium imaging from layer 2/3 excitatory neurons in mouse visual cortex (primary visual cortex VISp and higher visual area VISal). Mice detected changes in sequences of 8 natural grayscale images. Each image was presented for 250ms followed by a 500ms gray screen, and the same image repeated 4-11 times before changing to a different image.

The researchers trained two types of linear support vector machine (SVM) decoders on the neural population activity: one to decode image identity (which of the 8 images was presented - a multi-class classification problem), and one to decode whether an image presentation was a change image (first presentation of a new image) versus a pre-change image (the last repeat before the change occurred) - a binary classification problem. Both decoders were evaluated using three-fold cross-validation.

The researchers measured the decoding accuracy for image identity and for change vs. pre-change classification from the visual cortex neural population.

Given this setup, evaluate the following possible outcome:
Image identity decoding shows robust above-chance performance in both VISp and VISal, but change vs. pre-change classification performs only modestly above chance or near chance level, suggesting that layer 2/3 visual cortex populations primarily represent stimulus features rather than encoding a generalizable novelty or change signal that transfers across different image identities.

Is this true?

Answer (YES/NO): NO